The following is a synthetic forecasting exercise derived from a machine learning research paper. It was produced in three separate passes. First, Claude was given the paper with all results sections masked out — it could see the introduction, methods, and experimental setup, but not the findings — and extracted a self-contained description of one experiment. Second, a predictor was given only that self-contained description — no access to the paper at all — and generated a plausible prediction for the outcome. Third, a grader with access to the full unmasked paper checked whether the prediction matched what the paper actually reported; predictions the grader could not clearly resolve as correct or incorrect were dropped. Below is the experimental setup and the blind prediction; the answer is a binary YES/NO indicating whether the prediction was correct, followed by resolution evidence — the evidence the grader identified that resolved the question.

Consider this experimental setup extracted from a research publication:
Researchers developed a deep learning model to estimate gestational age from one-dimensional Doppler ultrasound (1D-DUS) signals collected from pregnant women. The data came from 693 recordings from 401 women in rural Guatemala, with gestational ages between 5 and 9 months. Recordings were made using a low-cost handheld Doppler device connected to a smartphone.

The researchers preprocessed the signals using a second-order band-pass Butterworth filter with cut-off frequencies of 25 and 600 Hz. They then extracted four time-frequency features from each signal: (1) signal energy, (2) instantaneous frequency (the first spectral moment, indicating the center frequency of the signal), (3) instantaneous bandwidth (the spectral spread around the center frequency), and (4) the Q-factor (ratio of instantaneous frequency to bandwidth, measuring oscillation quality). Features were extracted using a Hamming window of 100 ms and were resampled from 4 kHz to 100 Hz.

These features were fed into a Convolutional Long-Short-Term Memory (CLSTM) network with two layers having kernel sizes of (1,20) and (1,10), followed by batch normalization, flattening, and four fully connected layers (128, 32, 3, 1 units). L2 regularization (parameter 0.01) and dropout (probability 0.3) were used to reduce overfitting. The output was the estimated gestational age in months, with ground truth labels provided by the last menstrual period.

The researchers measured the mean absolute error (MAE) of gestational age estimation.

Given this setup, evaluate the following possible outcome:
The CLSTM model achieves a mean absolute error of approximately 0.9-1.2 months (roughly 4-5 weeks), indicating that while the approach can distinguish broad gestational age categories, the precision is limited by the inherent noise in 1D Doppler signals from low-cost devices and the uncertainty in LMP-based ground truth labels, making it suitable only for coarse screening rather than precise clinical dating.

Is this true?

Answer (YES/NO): NO